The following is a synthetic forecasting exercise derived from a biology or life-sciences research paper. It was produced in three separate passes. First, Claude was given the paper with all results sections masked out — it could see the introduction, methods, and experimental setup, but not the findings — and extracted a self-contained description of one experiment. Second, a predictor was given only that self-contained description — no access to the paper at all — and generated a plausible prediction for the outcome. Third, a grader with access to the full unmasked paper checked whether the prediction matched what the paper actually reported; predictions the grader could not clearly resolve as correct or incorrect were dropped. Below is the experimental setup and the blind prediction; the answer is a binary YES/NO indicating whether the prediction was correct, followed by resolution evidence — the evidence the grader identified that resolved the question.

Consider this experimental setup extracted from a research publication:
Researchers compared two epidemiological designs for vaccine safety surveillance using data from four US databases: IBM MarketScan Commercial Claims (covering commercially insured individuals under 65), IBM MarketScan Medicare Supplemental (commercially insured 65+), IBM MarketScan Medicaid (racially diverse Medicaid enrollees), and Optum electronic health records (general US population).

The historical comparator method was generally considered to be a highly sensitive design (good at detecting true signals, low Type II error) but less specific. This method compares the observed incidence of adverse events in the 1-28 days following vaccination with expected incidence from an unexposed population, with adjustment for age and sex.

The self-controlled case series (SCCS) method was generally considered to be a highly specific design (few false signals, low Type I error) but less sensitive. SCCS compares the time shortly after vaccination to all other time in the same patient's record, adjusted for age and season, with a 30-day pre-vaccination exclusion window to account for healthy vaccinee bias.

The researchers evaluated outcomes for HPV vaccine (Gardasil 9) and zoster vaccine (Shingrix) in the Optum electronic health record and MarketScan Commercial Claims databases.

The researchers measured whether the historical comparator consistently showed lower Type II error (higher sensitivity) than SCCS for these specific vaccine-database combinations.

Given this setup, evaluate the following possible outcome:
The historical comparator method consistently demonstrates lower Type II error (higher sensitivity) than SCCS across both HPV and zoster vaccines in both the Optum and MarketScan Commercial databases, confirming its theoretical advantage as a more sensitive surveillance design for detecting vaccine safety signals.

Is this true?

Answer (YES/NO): NO